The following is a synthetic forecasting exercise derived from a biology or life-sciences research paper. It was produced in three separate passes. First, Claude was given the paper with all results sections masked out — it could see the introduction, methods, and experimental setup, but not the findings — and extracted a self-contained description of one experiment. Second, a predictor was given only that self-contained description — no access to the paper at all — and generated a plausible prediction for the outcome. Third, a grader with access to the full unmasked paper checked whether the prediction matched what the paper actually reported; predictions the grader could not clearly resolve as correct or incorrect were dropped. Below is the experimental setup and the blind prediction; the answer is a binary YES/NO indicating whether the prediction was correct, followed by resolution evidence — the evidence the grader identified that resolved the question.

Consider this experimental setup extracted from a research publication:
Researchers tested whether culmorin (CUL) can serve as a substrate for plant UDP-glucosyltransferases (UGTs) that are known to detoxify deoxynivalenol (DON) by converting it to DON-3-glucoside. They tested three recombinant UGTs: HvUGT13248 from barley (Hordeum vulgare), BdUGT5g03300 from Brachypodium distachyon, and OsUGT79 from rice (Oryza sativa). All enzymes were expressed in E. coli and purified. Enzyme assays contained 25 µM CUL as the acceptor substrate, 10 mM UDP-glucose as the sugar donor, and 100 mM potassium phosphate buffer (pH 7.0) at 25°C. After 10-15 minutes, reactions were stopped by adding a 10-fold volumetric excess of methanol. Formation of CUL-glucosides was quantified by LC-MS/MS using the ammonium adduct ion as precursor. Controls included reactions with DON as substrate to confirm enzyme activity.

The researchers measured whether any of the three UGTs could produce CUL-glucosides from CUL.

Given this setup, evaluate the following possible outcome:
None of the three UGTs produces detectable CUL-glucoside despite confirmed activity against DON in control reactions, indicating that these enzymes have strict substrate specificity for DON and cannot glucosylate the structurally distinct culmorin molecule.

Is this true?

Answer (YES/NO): NO